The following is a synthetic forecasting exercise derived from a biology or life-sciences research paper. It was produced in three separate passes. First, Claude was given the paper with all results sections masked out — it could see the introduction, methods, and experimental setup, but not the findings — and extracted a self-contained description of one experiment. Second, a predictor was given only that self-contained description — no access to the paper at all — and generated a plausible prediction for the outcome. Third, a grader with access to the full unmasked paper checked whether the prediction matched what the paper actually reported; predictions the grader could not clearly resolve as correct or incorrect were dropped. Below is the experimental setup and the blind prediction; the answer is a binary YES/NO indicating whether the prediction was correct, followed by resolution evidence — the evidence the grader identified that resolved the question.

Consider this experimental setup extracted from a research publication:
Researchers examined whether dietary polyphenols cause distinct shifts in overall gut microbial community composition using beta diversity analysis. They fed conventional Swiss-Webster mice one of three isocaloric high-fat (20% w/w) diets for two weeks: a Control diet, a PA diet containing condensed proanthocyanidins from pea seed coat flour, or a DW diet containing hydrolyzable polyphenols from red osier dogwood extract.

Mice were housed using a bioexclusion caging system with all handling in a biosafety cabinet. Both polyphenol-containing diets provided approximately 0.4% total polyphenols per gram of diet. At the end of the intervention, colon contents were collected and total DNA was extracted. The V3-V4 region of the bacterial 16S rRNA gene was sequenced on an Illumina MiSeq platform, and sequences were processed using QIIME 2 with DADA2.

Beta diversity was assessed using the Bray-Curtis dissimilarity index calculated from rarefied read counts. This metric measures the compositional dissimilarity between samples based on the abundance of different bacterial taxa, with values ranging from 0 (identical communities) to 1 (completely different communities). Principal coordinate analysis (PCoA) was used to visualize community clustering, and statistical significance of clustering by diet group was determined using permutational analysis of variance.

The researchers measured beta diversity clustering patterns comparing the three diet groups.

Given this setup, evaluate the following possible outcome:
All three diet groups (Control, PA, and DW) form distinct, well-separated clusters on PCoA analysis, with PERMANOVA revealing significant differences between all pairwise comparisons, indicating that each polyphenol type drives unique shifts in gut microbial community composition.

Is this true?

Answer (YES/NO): NO